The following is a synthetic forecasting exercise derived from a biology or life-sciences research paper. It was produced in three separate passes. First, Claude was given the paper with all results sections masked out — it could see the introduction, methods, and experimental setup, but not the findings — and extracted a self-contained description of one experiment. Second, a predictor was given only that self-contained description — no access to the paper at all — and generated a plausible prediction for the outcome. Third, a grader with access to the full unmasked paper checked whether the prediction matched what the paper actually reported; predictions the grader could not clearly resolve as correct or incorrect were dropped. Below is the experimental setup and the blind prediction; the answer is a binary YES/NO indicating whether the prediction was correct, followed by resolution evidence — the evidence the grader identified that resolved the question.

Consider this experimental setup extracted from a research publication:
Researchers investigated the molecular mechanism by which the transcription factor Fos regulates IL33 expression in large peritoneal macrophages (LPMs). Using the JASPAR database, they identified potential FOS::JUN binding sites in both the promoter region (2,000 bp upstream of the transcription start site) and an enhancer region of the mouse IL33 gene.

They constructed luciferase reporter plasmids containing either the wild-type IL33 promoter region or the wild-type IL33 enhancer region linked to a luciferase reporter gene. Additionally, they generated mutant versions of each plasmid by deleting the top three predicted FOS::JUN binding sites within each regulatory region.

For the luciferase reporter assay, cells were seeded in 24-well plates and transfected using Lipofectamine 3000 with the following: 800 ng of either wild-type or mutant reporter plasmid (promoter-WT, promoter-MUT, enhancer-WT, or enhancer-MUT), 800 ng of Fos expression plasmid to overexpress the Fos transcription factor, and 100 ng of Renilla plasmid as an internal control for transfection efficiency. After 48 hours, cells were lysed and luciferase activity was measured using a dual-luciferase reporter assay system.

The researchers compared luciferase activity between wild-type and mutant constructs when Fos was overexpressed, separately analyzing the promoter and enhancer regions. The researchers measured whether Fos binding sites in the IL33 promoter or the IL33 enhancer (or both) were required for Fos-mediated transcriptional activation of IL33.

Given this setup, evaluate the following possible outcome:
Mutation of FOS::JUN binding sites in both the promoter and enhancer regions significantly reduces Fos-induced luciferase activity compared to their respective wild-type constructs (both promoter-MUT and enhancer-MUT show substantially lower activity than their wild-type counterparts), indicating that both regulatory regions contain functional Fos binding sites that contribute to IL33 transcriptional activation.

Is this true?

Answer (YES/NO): NO